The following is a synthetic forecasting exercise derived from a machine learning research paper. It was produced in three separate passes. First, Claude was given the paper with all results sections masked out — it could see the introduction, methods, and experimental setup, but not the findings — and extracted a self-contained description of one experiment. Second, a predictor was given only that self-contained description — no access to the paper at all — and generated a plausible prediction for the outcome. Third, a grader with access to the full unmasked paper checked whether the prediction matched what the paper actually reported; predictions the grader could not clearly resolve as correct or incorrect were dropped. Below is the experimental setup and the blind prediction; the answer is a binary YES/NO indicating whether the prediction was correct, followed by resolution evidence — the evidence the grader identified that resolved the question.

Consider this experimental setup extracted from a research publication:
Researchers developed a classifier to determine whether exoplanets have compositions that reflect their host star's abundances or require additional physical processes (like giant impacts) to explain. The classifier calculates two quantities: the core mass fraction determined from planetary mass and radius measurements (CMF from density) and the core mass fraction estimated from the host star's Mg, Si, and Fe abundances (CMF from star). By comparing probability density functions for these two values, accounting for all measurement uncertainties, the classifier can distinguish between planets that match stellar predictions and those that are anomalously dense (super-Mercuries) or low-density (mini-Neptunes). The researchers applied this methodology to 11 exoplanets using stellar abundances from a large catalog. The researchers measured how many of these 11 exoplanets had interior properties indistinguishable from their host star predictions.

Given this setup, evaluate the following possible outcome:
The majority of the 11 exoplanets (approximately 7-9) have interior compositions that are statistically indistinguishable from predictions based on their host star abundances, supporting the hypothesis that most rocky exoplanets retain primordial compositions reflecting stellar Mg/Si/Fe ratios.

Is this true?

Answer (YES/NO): YES